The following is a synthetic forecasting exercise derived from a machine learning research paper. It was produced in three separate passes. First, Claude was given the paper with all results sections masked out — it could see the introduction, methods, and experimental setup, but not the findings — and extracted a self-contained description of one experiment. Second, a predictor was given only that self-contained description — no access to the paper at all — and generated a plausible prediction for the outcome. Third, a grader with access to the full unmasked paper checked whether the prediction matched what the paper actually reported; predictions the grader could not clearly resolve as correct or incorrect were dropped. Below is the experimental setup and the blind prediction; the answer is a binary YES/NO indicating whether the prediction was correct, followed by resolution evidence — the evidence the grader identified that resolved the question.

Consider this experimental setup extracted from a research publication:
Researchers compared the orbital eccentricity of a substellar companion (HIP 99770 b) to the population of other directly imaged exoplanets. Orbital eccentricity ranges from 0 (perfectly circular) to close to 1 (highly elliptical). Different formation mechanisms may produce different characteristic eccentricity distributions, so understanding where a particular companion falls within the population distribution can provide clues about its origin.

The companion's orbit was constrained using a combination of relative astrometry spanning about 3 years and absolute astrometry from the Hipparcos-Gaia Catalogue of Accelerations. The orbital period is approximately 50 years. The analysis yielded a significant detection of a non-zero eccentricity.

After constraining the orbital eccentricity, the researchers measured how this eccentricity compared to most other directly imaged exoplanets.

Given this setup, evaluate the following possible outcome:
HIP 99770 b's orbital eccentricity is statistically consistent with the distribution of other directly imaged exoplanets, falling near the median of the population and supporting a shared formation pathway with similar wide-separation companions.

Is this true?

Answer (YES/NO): NO